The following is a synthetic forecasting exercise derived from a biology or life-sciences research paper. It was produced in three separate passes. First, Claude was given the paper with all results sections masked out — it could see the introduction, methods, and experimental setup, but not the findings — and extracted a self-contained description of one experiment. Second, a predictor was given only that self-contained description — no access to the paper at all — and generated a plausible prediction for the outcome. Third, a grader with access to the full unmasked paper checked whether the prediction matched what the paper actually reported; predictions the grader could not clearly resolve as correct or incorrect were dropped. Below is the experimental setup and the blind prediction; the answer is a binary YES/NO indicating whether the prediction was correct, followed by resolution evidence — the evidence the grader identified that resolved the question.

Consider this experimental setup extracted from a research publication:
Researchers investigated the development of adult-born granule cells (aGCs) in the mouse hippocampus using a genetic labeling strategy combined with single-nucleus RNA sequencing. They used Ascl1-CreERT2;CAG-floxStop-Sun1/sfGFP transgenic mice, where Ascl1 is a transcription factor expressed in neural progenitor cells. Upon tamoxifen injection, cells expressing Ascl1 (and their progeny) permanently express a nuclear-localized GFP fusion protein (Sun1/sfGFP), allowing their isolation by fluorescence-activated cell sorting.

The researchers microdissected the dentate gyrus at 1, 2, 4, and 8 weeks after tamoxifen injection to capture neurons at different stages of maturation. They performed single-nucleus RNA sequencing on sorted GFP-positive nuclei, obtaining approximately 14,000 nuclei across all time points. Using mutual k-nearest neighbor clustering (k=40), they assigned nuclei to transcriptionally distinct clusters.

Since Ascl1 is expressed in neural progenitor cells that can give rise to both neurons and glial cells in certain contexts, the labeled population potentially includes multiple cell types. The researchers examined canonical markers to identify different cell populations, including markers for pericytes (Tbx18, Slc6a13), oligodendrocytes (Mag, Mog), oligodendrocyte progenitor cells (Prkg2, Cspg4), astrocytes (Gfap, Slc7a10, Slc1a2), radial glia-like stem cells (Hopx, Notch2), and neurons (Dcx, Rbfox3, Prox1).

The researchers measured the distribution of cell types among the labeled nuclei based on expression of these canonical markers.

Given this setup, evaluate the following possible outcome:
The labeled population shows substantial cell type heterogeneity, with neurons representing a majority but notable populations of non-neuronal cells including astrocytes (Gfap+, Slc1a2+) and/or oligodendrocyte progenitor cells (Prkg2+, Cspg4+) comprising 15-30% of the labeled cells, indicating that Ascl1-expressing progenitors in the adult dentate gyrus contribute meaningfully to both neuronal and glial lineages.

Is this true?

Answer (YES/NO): NO